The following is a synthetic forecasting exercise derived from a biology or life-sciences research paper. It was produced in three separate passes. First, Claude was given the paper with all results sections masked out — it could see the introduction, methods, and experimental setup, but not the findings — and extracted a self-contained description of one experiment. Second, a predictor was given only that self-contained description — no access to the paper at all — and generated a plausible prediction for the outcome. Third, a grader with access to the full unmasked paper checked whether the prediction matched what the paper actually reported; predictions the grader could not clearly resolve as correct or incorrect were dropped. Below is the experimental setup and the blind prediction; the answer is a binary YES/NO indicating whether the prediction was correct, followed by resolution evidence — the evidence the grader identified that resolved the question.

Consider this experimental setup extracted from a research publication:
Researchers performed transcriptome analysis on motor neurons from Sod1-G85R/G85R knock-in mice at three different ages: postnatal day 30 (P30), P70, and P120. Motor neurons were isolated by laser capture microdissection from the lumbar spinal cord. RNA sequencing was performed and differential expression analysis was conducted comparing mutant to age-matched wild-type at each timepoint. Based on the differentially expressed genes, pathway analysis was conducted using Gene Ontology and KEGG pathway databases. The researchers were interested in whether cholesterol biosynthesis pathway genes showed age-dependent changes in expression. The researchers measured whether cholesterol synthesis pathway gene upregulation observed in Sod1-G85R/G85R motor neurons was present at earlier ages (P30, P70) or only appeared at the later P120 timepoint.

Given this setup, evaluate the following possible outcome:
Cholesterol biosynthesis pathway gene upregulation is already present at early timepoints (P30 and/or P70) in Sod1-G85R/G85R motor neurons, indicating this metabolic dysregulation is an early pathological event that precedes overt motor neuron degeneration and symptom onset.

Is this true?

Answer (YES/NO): NO